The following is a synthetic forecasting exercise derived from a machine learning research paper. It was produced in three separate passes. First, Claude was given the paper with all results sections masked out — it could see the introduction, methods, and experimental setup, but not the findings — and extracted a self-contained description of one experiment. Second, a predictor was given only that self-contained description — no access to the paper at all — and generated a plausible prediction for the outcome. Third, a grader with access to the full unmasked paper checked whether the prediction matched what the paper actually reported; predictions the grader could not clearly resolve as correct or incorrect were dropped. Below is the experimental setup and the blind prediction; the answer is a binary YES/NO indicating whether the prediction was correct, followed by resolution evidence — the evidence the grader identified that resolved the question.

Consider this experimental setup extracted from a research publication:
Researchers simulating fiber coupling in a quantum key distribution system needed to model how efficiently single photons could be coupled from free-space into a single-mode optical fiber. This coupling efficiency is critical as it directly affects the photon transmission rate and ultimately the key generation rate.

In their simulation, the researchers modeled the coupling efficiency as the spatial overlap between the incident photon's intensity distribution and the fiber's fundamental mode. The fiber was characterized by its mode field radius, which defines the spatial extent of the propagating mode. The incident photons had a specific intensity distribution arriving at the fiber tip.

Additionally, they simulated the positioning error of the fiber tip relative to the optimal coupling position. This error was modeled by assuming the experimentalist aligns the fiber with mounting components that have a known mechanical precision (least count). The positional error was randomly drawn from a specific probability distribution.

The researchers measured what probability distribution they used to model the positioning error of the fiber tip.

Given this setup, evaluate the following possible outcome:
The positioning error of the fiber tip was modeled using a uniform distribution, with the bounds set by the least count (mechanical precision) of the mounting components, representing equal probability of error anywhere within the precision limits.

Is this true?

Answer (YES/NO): NO